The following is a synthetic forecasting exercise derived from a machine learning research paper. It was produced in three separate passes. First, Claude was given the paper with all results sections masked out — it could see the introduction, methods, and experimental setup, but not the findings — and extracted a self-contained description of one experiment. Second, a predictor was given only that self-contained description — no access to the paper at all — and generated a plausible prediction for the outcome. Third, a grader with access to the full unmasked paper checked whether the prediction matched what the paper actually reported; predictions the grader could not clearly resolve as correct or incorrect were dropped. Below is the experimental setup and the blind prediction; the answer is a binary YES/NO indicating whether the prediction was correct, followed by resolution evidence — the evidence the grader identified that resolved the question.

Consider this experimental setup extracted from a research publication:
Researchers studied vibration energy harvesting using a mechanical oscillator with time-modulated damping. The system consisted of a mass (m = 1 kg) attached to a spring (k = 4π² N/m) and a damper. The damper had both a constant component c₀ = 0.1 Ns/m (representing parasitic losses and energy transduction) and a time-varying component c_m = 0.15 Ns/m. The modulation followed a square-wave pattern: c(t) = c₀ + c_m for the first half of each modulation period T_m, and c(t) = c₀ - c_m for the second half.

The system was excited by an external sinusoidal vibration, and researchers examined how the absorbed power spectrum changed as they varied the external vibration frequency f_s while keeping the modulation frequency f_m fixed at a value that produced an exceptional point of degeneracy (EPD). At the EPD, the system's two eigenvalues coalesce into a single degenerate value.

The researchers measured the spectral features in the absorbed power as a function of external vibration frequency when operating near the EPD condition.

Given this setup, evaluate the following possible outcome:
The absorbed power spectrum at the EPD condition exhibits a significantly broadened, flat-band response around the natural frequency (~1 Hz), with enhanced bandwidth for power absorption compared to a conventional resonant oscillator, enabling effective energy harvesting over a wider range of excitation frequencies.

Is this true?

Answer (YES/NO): NO